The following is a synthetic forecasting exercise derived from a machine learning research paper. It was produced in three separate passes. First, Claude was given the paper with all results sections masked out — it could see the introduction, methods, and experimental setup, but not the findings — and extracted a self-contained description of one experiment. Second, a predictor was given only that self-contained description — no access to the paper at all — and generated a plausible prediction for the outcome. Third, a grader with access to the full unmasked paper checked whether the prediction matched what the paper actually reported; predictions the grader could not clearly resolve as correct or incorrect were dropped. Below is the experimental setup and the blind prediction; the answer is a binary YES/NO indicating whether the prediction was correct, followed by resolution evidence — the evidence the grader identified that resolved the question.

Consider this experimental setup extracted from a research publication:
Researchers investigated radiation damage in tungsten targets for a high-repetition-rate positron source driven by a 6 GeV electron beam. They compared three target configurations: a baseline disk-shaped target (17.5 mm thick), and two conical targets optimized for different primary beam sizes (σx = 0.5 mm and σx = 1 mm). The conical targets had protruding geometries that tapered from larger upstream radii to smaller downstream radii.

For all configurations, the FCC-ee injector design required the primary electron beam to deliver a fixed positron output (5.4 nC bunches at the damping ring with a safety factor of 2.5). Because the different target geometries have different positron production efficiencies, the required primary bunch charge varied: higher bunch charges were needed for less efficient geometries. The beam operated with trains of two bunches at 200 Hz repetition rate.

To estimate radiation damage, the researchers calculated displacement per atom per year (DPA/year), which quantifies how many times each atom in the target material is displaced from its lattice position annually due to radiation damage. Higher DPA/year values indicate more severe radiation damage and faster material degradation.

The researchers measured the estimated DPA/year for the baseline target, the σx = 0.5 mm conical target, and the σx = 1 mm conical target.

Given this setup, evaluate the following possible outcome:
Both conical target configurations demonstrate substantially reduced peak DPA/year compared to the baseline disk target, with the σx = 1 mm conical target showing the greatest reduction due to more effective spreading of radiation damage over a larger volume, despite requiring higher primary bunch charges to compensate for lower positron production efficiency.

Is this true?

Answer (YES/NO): NO